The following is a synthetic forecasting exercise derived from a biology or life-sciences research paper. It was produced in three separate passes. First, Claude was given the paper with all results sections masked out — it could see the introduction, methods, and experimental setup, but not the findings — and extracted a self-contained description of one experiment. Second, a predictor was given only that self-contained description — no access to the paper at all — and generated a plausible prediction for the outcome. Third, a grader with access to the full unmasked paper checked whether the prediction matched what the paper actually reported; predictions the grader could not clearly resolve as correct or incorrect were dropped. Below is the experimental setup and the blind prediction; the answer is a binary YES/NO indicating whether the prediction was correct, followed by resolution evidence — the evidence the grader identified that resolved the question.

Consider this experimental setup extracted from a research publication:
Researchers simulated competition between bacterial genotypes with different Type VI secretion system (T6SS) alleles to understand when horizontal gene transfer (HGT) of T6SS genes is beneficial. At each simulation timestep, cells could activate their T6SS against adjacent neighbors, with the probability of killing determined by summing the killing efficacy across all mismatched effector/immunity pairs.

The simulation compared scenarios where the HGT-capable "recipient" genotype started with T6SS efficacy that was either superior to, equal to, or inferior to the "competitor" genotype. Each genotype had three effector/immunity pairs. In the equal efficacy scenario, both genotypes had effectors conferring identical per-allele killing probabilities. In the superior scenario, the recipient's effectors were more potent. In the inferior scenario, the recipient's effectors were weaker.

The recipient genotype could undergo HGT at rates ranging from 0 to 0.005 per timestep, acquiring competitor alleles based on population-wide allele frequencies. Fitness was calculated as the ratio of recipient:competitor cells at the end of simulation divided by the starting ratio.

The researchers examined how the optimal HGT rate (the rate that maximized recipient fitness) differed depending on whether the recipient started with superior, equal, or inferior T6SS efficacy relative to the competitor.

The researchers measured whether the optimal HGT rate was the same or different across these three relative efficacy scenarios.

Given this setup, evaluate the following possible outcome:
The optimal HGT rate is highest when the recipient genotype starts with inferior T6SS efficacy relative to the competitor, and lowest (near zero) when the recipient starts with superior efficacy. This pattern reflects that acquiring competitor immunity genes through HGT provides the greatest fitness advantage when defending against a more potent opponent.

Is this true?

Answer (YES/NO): YES